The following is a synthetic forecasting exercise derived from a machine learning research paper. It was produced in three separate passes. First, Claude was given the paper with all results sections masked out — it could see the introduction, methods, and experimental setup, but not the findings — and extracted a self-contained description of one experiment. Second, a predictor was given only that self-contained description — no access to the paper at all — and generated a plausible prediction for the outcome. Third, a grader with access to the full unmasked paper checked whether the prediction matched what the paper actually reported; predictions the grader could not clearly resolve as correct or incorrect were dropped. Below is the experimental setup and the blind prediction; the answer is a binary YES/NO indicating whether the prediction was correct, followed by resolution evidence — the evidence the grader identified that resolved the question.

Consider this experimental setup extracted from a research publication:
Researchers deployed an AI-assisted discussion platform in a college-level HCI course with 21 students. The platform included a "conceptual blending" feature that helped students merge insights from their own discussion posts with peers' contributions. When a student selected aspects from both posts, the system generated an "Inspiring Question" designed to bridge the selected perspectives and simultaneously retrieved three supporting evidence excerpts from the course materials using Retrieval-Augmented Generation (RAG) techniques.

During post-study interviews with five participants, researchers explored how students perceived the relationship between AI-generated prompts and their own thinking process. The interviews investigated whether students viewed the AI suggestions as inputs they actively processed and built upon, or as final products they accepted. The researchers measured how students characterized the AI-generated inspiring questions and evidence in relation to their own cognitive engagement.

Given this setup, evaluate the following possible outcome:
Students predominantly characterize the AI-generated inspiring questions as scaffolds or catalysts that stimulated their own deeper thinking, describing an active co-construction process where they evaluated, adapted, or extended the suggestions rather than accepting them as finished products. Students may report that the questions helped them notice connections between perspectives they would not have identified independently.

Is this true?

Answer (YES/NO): YES